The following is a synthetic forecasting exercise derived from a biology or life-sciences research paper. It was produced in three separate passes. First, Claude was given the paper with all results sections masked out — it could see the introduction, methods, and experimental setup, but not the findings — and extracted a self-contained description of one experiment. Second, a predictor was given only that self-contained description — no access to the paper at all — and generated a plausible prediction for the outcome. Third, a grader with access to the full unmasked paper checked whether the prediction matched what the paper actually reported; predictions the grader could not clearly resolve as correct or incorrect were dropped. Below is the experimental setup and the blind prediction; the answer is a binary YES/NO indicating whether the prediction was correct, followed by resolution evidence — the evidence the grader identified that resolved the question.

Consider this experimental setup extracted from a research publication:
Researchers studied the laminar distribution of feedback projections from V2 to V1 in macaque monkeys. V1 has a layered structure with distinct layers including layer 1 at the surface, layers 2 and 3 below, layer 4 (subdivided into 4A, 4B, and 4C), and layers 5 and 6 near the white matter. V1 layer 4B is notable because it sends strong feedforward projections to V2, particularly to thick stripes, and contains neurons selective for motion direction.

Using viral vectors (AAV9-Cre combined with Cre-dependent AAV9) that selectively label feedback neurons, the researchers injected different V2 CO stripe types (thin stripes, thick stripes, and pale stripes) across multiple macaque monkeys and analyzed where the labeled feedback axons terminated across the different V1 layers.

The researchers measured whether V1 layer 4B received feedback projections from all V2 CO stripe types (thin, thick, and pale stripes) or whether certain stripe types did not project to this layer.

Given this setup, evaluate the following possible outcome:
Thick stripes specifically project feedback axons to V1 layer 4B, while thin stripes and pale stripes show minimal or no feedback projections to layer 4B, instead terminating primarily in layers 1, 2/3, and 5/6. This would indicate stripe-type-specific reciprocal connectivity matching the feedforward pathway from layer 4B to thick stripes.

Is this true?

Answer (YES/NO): NO